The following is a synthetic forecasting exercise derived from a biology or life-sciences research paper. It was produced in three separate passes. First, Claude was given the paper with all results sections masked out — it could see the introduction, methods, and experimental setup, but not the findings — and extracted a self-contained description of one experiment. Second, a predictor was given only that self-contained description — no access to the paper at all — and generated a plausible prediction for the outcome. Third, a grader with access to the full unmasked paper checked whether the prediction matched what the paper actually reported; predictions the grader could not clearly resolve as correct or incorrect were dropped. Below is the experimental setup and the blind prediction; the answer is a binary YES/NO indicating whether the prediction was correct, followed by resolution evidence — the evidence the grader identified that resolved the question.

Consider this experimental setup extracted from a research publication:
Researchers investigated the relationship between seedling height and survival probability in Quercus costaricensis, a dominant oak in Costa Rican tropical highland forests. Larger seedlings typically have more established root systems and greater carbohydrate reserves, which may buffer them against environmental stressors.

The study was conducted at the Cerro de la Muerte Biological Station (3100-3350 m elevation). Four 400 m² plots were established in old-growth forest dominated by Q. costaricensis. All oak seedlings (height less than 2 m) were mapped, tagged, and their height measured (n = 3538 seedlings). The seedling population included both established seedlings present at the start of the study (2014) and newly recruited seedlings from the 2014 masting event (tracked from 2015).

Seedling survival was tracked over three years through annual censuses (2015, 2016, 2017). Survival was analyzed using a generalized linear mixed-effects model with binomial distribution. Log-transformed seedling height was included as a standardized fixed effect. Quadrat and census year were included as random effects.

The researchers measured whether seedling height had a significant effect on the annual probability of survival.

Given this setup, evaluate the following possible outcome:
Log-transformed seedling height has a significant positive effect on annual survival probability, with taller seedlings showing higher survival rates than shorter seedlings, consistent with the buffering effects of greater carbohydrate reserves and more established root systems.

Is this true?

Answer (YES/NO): YES